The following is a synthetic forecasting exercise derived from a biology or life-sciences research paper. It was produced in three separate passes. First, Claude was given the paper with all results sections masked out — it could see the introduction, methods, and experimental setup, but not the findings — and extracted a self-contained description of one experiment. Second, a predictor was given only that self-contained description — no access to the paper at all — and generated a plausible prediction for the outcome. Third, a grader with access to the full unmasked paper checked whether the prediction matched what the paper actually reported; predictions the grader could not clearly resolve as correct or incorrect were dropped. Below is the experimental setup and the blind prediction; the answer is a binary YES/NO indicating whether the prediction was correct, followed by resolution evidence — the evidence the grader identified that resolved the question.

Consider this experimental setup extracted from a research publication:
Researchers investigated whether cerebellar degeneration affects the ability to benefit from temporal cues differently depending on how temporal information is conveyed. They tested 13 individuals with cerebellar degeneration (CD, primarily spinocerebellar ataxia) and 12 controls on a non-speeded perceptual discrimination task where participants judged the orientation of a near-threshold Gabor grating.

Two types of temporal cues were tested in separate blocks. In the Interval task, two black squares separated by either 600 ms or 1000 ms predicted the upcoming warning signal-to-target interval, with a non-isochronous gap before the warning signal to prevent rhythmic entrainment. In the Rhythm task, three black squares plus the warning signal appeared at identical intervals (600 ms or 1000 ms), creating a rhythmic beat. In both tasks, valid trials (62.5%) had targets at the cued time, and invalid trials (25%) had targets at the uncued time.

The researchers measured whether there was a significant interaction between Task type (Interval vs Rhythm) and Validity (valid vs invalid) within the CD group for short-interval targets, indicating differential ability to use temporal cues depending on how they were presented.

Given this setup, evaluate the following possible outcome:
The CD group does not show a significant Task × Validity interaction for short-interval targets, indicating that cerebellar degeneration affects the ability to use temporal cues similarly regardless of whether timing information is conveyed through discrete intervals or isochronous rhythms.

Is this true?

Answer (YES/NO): NO